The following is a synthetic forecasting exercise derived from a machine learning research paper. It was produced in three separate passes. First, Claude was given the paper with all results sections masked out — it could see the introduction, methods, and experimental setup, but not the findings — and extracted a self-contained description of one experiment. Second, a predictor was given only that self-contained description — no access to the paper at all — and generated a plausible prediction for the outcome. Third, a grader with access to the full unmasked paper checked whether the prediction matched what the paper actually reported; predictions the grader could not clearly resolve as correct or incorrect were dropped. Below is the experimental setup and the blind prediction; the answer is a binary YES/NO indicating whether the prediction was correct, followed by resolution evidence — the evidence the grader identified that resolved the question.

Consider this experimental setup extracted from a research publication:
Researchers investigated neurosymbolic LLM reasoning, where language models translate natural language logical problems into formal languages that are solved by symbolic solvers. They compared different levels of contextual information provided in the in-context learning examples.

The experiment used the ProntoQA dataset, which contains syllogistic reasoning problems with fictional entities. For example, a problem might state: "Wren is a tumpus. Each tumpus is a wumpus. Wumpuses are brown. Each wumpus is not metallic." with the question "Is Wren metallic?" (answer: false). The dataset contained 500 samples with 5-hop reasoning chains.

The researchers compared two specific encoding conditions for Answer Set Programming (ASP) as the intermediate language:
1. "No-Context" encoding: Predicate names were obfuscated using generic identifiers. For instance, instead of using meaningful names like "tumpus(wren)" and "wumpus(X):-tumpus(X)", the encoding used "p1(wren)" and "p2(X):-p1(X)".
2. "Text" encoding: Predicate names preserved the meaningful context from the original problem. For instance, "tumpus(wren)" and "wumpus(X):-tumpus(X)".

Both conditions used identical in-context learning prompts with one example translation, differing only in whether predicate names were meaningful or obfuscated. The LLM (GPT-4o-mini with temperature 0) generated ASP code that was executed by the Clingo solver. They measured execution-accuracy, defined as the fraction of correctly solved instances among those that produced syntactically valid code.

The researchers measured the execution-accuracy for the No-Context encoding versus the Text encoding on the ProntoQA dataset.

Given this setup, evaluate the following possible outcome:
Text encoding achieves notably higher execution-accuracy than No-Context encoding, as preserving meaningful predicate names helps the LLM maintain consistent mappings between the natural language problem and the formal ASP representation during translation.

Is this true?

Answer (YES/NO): YES